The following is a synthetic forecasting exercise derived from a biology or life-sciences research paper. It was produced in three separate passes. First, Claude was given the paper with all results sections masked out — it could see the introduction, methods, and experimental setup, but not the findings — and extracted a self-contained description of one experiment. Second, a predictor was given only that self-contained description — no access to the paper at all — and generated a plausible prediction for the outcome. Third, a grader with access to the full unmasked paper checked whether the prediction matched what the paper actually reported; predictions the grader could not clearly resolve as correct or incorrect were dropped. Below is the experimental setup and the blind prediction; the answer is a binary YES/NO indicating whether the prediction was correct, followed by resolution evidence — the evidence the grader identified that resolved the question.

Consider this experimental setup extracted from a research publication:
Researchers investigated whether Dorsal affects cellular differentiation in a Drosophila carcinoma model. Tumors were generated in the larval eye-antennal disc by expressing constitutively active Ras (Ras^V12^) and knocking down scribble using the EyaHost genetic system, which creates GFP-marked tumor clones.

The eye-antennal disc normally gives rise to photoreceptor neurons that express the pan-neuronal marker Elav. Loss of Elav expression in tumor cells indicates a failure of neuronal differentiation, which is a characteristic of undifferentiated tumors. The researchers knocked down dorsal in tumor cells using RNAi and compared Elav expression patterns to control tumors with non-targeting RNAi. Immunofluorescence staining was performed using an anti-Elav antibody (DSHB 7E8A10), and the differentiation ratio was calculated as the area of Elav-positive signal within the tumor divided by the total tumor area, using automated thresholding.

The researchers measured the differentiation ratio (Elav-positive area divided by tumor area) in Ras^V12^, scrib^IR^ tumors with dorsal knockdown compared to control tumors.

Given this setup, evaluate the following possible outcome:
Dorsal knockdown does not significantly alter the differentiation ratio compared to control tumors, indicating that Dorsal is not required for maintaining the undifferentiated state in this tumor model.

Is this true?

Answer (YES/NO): NO